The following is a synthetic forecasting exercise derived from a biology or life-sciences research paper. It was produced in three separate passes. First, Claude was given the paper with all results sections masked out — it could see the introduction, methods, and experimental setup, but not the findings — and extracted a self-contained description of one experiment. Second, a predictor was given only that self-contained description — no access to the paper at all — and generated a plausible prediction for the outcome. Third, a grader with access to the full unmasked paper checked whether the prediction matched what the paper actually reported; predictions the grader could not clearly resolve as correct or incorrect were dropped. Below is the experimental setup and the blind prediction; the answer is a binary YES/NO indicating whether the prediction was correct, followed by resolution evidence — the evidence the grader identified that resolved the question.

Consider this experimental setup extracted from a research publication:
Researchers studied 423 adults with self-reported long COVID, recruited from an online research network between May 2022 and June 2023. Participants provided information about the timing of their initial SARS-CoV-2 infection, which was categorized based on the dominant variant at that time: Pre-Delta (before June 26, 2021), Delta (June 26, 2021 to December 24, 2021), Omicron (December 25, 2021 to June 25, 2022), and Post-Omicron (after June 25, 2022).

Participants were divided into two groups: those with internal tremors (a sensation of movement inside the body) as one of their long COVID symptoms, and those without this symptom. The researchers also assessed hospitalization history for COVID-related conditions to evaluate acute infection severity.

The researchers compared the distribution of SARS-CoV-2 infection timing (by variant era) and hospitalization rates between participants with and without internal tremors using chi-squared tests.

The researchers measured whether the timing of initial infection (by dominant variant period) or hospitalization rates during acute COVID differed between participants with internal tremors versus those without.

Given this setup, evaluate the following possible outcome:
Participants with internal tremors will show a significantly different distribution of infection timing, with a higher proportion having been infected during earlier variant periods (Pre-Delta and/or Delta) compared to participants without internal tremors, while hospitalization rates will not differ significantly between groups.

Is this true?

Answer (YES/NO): YES